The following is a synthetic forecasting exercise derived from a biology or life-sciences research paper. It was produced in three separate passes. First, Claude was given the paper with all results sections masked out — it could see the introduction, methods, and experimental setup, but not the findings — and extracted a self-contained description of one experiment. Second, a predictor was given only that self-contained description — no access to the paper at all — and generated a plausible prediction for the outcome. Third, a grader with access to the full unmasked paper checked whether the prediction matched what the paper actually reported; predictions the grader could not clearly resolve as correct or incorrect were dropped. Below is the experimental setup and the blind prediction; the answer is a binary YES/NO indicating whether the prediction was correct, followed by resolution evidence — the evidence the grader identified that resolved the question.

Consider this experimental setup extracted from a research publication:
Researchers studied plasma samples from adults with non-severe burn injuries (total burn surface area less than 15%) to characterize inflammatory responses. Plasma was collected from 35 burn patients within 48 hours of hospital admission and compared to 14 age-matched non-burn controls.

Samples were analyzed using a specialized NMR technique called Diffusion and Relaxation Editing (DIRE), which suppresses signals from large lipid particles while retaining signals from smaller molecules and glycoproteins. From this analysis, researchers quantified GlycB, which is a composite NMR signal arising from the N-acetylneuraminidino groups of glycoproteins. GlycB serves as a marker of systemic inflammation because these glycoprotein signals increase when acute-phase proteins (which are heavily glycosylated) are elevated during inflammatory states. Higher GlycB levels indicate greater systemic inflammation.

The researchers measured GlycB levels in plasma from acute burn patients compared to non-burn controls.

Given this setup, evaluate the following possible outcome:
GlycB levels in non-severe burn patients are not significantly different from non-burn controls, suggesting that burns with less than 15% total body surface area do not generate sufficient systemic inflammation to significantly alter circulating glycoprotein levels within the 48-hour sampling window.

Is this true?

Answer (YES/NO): NO